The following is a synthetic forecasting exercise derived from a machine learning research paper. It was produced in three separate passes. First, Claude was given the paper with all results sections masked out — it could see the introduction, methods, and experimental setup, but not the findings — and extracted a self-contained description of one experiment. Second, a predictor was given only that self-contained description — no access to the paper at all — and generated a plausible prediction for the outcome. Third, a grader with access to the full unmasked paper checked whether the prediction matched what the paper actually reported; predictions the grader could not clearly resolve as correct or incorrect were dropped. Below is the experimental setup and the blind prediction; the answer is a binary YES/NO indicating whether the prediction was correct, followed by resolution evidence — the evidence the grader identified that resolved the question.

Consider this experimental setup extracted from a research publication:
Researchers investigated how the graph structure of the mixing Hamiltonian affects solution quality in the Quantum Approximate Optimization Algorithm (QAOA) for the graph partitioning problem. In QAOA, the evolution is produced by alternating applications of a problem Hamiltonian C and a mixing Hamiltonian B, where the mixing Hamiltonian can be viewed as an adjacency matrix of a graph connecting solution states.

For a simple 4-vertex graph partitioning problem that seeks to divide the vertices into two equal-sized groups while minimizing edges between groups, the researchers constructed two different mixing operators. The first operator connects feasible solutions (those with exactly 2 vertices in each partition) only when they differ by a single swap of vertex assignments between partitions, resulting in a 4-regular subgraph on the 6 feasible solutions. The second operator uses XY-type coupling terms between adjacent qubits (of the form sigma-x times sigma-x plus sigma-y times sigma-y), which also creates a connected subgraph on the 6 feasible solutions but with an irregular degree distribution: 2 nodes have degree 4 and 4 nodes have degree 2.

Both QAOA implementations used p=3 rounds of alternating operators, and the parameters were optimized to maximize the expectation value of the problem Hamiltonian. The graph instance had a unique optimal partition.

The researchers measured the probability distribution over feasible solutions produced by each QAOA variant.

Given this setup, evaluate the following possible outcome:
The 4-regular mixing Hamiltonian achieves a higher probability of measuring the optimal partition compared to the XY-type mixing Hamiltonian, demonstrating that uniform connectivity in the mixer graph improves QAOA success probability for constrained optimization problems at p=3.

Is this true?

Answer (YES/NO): YES